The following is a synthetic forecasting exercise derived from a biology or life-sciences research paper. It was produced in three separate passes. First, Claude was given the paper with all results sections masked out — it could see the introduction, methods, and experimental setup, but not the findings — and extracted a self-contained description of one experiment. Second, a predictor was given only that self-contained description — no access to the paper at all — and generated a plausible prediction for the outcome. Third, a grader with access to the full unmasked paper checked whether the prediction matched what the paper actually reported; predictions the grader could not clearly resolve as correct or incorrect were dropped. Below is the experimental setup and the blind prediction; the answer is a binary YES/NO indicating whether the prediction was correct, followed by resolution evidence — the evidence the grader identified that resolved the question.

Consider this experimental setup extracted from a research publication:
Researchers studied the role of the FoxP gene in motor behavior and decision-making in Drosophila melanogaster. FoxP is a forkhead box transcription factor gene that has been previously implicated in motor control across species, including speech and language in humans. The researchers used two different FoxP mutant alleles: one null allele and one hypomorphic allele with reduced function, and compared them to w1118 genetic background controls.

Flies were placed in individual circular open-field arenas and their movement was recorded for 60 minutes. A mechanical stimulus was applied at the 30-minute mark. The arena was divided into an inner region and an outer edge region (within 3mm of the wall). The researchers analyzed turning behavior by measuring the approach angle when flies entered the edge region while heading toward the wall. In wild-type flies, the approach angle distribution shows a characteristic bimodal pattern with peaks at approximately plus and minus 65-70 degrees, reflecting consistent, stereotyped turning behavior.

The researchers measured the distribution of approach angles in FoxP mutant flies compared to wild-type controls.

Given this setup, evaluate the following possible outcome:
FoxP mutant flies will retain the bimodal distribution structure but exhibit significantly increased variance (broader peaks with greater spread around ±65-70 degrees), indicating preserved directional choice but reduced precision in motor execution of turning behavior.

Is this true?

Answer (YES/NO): NO